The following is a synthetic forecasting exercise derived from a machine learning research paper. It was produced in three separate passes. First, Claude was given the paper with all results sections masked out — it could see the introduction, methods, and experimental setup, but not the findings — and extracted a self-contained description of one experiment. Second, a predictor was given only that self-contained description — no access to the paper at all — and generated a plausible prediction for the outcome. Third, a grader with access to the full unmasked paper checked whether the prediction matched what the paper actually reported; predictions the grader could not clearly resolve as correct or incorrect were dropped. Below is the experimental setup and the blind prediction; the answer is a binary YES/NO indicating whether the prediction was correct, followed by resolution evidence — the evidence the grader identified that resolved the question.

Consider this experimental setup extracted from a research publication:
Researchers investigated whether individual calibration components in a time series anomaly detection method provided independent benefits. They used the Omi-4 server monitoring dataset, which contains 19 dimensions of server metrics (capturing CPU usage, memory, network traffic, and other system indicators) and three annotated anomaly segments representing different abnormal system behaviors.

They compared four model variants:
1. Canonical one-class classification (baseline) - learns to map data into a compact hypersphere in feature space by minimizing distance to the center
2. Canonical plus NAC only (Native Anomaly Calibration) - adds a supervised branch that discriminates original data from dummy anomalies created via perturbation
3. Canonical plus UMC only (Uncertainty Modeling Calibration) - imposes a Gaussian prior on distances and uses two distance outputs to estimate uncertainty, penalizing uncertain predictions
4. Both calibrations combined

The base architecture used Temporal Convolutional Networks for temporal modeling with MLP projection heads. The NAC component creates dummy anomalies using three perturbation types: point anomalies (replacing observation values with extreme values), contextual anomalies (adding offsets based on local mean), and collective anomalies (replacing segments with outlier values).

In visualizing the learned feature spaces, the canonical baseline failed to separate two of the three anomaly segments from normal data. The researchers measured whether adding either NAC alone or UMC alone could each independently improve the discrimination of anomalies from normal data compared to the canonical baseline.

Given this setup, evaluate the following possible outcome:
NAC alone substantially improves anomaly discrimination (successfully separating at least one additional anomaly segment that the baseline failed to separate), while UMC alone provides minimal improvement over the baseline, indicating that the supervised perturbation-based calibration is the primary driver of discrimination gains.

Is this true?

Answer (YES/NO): NO